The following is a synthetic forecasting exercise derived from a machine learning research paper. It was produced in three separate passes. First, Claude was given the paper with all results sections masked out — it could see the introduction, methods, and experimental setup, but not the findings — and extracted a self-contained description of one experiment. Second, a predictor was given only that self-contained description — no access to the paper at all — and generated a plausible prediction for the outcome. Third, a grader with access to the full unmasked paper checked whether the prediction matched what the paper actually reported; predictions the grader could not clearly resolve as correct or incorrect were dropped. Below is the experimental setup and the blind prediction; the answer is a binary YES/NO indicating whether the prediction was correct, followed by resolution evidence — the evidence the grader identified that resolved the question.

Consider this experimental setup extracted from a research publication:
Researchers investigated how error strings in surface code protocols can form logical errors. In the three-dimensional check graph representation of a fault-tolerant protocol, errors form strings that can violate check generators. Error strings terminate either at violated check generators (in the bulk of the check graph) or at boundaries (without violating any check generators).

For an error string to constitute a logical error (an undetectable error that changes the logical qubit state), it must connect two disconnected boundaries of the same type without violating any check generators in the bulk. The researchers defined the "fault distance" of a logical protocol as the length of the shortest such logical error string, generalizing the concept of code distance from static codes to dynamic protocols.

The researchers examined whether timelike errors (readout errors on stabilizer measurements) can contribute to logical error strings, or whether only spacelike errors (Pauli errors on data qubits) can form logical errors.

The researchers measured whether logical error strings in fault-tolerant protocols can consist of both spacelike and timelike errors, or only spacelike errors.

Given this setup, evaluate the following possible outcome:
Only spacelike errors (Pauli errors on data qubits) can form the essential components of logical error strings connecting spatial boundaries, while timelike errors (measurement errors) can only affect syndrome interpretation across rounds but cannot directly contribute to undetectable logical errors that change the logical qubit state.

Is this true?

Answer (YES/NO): NO